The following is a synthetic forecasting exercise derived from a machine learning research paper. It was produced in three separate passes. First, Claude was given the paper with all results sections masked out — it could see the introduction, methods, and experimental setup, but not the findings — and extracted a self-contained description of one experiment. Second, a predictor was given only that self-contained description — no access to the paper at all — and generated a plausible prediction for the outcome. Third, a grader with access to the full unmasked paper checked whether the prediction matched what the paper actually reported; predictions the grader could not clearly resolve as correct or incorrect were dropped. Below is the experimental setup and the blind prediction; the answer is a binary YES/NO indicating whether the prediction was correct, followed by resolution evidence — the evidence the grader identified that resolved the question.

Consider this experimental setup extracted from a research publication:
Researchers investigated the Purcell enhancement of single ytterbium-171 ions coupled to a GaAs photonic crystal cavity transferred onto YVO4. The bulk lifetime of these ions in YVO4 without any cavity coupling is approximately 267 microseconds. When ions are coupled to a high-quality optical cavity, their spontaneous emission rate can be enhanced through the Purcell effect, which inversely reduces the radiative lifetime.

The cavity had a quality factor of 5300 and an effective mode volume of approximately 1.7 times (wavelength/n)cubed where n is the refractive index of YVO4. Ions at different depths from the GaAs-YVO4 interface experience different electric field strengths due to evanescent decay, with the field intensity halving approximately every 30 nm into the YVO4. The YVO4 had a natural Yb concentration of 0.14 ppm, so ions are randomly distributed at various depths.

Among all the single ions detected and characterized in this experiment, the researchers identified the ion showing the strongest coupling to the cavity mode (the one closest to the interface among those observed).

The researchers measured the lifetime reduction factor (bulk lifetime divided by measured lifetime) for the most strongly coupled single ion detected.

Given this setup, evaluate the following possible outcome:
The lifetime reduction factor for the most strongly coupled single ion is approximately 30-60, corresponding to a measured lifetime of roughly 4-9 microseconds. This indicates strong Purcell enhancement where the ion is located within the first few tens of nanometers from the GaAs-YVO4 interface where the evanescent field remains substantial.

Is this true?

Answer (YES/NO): NO